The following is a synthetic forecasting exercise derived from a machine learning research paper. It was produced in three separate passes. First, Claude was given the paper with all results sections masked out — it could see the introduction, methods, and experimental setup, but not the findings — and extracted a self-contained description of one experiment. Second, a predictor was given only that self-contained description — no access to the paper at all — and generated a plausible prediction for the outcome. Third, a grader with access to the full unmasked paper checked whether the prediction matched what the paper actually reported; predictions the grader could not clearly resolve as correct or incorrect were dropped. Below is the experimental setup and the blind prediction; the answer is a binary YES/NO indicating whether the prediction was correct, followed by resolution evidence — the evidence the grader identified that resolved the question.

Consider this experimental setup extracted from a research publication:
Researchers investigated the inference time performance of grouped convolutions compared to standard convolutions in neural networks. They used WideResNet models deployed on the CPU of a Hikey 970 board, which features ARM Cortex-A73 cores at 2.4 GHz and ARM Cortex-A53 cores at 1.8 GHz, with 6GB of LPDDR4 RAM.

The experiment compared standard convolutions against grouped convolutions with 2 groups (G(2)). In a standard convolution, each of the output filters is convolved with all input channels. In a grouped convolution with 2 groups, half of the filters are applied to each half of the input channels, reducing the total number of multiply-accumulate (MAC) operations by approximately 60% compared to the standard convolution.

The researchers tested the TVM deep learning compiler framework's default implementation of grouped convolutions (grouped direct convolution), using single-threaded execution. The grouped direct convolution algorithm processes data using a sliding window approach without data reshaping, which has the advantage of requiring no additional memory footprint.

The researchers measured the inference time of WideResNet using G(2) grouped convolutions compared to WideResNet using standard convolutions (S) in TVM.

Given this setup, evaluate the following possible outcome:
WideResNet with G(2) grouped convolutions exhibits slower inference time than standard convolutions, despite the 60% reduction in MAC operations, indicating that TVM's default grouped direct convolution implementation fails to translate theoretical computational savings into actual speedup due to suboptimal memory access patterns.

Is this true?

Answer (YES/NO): YES